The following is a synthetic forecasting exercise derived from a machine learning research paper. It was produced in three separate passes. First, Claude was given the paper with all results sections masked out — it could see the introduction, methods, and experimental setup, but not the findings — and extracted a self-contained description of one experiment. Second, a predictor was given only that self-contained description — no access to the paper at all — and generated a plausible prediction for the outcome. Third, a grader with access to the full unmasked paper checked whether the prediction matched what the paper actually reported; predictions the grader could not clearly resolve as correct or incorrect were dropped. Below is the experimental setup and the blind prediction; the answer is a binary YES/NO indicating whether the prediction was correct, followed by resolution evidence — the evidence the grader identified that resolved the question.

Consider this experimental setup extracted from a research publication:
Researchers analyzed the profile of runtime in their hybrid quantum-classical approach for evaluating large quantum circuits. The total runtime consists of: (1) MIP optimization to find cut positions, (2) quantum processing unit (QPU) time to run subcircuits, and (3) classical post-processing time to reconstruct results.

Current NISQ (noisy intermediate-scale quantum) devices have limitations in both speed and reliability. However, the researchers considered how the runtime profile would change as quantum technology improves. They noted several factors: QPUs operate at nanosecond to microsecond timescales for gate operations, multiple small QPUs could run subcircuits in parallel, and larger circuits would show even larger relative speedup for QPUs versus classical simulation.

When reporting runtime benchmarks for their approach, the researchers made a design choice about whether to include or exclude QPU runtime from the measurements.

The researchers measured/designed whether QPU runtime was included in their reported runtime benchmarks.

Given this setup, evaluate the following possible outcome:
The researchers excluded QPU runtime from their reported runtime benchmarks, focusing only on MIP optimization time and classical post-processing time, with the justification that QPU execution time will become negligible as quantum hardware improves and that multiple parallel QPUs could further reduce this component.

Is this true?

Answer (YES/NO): YES